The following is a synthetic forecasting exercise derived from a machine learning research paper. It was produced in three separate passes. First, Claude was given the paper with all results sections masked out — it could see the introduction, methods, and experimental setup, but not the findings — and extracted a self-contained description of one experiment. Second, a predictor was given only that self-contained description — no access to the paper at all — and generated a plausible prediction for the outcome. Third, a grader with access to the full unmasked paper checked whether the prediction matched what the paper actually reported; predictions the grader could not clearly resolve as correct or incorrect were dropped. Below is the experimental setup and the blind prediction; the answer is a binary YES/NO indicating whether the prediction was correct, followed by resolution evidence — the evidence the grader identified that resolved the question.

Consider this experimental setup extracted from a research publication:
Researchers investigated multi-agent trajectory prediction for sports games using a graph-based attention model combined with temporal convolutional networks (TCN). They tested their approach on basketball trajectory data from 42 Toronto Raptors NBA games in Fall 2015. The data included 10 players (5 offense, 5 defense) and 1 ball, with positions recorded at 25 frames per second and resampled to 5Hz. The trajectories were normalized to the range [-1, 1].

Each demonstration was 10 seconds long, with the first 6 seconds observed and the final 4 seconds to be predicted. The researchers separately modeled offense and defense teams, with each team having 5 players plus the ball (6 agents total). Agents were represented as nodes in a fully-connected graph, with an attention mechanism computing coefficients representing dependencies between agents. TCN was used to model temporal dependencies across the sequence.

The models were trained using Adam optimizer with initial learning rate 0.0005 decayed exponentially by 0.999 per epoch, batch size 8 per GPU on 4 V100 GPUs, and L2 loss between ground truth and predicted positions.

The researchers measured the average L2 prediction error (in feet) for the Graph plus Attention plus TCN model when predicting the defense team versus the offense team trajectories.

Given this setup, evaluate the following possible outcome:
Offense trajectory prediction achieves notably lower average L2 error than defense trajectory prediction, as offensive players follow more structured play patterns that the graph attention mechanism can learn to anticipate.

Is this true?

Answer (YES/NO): NO